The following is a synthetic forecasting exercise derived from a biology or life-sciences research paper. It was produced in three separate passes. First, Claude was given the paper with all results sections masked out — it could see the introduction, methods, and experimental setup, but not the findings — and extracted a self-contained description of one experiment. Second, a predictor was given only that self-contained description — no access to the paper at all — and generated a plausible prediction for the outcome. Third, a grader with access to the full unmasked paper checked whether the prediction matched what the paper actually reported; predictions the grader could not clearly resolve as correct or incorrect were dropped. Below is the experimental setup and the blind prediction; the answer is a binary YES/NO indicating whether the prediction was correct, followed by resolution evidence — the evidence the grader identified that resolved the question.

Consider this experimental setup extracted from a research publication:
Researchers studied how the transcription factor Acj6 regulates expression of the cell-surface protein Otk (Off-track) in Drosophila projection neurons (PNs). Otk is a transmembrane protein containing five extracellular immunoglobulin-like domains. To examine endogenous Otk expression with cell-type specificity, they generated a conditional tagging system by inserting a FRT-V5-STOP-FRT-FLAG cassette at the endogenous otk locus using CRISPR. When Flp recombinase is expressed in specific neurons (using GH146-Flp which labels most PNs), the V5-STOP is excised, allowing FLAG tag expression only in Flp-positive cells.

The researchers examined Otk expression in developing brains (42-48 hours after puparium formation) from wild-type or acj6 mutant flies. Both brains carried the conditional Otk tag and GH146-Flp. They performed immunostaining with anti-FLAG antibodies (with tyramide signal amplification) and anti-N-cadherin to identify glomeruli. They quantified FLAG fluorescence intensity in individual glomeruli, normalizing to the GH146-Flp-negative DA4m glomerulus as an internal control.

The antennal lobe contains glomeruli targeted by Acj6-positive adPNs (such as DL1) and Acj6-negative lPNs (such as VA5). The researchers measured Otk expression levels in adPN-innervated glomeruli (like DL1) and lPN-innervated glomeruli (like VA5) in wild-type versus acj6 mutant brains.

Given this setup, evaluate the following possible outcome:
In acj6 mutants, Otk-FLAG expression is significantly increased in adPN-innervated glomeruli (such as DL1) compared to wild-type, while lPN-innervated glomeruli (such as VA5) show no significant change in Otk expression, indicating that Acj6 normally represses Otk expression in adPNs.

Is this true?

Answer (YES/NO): NO